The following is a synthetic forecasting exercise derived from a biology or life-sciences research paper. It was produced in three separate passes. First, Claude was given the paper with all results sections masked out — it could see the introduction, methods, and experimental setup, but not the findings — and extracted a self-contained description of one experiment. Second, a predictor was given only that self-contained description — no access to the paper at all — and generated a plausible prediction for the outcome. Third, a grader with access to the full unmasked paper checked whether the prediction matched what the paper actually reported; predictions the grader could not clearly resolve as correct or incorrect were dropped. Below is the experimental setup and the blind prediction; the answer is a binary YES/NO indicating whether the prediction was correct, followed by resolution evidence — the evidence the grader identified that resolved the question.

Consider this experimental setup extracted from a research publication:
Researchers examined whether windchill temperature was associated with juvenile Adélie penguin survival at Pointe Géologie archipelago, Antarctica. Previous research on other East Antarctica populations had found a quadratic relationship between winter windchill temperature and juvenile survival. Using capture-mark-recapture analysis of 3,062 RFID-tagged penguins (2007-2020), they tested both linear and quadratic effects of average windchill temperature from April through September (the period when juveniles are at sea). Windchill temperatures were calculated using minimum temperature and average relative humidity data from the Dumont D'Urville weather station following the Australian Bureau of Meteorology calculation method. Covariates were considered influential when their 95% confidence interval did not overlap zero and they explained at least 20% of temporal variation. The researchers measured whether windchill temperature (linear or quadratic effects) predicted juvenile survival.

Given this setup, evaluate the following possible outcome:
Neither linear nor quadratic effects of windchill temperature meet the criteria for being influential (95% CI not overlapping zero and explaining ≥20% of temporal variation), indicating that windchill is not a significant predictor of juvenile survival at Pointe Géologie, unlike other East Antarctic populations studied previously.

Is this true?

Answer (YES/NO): YES